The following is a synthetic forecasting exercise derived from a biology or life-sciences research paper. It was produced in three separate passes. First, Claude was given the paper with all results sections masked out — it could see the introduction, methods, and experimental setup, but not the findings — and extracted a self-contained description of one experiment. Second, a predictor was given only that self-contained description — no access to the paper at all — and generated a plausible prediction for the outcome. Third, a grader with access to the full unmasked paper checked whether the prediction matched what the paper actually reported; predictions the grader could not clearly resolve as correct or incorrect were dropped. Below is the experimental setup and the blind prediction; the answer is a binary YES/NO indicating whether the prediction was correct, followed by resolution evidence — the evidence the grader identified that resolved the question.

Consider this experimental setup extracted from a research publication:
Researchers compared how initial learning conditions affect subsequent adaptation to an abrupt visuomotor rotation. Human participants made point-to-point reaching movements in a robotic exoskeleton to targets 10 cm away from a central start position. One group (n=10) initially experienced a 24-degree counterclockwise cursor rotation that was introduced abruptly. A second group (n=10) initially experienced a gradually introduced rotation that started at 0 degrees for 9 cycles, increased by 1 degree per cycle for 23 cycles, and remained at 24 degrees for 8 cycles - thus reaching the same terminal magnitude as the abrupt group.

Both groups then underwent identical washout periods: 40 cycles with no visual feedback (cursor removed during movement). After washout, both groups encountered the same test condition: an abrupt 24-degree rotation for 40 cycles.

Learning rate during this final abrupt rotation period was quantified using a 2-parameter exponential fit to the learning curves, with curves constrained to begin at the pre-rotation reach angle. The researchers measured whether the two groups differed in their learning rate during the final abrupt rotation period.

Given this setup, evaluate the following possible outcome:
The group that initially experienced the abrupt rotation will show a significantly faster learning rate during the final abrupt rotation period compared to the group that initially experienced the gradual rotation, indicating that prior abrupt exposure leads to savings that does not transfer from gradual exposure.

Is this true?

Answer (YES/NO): NO